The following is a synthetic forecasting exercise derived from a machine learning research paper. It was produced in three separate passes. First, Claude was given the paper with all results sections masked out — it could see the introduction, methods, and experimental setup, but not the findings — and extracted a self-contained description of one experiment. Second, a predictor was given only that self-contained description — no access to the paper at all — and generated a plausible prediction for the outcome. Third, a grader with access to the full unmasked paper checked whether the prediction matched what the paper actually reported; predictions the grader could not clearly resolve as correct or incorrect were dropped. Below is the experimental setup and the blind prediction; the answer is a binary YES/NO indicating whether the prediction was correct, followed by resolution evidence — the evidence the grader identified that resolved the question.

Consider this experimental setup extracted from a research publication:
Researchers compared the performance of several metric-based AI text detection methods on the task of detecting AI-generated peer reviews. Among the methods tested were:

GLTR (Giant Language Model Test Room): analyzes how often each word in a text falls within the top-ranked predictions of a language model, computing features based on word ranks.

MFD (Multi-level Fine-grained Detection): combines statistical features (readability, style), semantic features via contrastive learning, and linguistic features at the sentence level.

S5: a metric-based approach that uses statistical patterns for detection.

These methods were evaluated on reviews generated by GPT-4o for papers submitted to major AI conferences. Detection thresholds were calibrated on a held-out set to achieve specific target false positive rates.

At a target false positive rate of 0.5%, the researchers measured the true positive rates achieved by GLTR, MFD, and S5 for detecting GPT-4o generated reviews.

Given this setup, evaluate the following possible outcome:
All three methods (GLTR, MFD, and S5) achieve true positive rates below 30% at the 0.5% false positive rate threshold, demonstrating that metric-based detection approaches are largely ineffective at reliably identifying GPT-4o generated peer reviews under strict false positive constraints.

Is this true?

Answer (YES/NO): YES